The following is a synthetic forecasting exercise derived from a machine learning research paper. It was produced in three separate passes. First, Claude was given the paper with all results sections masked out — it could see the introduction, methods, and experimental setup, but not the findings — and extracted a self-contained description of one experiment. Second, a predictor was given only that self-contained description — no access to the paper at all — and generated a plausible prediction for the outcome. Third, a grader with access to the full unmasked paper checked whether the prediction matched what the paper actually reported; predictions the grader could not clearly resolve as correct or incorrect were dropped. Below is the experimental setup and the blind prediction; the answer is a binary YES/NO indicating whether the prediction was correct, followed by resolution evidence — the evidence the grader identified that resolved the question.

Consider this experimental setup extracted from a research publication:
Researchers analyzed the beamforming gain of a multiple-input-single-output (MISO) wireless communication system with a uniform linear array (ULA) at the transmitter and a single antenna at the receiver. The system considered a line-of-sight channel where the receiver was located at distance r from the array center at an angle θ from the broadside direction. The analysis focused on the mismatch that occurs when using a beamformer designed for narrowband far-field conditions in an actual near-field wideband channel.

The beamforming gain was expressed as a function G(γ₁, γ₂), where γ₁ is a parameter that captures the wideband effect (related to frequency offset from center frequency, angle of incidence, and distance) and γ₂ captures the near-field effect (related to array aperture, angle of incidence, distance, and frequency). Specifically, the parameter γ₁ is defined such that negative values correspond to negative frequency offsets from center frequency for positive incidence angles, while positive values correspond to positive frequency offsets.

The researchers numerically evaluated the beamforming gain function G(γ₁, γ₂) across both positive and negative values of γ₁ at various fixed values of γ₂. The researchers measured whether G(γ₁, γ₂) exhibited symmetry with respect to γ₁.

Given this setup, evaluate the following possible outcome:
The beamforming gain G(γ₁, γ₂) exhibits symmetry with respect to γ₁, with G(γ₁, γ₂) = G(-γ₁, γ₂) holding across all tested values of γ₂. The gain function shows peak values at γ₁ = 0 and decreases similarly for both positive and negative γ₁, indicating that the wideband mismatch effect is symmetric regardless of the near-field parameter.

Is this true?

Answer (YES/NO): YES